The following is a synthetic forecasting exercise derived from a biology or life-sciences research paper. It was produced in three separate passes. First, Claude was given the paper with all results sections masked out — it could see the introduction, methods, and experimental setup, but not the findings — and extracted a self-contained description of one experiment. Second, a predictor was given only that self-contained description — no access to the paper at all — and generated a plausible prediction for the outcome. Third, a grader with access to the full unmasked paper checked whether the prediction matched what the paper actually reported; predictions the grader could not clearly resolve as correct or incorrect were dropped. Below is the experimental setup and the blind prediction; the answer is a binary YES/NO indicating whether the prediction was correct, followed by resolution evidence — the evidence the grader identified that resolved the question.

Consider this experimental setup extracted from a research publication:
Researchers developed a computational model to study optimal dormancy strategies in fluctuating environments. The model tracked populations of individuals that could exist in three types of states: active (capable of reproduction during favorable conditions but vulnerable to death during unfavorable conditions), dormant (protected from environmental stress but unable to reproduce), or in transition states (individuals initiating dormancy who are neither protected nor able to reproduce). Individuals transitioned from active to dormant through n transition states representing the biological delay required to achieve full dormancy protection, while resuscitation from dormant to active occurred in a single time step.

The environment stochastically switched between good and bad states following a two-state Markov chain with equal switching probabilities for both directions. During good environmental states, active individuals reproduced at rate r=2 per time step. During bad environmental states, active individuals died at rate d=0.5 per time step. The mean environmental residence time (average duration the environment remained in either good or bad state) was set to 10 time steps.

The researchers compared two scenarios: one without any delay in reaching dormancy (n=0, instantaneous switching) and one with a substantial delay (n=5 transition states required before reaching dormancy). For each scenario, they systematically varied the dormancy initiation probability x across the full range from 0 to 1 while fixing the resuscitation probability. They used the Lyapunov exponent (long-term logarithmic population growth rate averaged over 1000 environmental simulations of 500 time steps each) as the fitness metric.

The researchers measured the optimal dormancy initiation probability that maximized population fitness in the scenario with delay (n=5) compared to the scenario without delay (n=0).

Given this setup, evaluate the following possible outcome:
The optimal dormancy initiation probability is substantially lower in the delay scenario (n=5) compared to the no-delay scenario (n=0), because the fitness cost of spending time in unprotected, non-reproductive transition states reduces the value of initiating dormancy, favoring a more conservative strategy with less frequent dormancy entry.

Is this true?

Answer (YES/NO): YES